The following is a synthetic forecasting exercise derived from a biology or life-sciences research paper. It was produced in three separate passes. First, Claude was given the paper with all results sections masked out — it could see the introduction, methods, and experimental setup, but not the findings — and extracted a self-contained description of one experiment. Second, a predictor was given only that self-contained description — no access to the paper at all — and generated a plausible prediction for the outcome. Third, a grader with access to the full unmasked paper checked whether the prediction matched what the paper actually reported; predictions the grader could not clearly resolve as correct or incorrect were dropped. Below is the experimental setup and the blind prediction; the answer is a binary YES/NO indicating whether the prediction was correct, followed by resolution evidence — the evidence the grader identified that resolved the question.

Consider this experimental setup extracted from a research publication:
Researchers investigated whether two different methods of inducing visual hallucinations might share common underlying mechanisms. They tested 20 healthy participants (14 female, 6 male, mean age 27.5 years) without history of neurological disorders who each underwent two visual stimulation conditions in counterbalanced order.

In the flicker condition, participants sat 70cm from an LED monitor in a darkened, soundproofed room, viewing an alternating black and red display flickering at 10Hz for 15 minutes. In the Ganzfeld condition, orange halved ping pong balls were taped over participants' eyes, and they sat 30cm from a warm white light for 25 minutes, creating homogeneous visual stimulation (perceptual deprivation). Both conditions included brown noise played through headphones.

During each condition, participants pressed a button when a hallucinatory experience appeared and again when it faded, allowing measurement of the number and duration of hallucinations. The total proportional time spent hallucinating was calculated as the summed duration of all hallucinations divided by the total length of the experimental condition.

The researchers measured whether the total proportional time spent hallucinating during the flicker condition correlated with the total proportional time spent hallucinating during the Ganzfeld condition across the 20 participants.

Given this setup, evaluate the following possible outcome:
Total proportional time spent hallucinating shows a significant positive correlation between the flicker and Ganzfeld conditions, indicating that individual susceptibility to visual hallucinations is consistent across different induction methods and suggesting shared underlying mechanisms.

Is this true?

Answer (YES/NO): YES